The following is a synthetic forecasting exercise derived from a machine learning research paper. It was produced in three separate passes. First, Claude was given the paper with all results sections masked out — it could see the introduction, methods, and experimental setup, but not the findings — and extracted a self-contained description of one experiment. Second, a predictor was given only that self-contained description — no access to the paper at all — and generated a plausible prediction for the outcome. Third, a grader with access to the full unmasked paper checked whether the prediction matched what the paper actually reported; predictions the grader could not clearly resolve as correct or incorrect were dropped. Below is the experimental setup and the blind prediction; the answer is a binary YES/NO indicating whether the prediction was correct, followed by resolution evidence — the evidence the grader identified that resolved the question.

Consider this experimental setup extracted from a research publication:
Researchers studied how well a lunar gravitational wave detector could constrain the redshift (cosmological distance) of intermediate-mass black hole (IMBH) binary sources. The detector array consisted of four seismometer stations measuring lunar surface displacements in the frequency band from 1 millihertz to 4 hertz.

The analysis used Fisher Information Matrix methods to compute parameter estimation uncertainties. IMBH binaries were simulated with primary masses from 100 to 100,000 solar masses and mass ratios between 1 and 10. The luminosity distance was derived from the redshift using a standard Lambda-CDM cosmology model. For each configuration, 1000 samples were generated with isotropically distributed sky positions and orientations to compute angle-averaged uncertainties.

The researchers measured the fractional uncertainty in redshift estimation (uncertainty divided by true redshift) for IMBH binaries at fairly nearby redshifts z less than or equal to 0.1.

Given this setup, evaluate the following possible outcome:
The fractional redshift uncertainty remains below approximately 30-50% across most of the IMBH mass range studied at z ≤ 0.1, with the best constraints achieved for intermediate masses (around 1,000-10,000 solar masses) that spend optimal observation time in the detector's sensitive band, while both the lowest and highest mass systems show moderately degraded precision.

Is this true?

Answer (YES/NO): NO